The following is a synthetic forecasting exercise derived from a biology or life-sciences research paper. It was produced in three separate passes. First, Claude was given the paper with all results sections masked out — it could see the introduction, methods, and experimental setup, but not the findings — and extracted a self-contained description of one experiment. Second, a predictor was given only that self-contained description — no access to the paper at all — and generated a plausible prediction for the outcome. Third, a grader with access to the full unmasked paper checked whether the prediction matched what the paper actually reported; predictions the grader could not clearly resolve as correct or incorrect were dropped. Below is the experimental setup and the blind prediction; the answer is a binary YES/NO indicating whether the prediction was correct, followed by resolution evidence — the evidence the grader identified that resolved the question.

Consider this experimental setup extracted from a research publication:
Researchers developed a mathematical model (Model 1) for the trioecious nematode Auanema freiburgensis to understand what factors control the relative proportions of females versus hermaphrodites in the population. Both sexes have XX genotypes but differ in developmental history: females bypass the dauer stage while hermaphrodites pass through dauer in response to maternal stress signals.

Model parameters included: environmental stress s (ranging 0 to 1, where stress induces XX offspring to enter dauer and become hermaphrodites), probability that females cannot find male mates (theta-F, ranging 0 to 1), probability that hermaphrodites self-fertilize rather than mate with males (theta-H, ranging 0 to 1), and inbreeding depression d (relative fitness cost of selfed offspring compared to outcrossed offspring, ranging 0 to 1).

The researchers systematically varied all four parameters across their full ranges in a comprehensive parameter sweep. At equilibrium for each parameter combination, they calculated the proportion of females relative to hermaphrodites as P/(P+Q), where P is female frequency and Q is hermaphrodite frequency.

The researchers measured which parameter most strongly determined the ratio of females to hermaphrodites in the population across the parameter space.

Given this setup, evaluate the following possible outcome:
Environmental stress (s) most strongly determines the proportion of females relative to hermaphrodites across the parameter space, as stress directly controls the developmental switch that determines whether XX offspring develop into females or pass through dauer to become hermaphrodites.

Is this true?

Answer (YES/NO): YES